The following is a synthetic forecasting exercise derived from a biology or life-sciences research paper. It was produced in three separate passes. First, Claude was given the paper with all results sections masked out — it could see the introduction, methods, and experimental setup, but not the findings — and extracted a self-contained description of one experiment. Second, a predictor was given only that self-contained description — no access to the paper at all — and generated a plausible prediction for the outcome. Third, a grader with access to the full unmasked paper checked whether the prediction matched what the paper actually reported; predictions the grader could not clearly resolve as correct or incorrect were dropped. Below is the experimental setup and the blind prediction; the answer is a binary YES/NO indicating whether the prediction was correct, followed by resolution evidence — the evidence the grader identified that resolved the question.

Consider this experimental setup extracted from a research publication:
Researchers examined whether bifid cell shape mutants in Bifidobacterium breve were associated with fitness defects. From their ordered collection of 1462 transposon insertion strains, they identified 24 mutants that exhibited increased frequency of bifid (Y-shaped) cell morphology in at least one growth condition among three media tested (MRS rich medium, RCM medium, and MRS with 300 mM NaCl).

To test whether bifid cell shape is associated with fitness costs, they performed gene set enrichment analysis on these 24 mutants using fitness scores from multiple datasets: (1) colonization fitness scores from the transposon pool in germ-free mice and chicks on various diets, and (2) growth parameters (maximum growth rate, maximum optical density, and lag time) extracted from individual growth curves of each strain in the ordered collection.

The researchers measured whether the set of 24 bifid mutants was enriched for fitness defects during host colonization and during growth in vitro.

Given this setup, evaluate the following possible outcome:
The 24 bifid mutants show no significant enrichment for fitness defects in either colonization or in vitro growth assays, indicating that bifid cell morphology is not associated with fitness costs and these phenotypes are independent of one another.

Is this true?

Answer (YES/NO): NO